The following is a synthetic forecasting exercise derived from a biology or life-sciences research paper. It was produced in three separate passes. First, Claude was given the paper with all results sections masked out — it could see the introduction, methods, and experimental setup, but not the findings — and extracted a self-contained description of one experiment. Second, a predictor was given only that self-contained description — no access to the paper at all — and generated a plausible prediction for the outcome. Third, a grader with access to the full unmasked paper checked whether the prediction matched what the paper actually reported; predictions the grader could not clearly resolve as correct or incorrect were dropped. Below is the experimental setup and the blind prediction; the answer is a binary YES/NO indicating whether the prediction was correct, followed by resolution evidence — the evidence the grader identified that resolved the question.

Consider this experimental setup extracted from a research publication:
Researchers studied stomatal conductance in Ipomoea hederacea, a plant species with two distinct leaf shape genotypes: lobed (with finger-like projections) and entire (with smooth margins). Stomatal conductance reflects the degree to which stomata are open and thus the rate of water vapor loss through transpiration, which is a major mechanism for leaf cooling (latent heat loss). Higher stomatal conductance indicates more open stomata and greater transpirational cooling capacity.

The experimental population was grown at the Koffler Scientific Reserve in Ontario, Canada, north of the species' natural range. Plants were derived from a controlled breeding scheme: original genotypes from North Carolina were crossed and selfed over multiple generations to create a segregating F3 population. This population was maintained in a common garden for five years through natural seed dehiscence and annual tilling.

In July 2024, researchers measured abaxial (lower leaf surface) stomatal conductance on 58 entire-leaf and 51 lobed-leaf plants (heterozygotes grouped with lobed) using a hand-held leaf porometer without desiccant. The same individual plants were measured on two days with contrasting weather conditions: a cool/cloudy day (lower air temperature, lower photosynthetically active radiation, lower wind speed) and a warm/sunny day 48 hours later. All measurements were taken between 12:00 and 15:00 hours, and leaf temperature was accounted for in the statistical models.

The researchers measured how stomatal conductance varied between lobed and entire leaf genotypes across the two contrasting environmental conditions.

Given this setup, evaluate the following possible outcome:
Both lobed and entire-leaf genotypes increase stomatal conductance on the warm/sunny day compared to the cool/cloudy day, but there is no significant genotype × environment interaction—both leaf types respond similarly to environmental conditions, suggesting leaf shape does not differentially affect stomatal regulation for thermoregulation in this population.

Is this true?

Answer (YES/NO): NO